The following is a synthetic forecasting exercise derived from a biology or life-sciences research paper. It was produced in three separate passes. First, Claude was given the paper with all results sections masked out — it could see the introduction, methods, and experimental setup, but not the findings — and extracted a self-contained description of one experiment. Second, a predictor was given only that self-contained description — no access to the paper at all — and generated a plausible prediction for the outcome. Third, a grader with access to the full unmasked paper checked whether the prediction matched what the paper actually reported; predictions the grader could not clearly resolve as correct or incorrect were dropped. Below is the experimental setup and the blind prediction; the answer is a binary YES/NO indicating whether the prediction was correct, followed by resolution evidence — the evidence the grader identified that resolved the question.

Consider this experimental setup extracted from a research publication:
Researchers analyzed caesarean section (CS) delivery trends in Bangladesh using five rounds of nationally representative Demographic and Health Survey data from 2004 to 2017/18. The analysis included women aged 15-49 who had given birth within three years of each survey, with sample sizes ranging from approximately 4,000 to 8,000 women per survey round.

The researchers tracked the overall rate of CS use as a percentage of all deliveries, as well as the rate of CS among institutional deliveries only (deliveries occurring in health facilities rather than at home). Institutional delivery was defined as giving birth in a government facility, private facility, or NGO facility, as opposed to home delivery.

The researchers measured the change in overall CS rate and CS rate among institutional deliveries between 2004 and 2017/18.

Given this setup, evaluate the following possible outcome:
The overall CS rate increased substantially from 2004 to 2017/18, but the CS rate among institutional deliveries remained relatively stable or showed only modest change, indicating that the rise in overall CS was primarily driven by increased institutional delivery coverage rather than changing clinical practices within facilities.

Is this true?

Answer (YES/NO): NO